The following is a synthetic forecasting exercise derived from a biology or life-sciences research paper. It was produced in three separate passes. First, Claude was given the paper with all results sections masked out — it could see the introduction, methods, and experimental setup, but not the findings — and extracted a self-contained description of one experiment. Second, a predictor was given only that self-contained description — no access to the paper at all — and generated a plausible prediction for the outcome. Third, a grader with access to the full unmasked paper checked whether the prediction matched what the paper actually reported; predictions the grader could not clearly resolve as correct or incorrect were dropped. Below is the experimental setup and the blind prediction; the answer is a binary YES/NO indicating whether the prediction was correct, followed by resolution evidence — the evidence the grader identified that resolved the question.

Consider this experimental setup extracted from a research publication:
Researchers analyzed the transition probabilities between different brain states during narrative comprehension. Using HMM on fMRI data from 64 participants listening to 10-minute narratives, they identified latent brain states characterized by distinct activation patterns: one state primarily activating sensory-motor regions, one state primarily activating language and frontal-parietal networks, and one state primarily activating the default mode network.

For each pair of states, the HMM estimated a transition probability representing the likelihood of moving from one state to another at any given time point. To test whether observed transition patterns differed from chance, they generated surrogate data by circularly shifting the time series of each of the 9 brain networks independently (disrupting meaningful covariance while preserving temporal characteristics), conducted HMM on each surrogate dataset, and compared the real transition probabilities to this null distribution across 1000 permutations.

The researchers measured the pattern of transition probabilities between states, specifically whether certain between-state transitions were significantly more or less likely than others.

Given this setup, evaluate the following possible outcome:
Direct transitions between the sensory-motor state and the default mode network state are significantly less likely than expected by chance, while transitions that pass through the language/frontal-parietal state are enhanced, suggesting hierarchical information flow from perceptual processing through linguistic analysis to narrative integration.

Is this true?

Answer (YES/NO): YES